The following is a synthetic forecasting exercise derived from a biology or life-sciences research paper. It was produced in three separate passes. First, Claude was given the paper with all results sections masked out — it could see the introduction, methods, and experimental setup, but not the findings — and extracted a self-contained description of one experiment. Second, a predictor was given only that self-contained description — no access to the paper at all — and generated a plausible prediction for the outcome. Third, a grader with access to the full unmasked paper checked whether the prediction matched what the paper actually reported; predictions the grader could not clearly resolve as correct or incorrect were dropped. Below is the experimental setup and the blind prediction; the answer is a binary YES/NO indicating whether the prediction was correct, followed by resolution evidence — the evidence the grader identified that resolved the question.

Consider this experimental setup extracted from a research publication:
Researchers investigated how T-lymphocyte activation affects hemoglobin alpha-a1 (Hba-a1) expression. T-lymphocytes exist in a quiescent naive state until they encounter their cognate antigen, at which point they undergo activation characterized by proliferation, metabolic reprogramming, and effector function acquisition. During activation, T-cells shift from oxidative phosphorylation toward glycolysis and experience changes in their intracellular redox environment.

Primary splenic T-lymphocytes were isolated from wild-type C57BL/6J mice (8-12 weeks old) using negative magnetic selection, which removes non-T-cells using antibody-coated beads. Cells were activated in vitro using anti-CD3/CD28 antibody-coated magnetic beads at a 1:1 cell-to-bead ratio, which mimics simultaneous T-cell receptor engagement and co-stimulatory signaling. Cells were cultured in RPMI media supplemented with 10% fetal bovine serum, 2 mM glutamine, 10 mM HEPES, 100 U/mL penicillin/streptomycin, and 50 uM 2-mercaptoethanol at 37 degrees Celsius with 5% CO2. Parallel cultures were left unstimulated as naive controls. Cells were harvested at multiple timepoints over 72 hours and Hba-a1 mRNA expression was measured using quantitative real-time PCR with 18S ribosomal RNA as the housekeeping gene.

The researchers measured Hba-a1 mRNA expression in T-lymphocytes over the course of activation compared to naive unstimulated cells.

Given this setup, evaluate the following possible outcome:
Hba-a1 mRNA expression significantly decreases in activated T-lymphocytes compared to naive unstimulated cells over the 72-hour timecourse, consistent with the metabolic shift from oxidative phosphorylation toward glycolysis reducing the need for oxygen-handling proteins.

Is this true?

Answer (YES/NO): YES